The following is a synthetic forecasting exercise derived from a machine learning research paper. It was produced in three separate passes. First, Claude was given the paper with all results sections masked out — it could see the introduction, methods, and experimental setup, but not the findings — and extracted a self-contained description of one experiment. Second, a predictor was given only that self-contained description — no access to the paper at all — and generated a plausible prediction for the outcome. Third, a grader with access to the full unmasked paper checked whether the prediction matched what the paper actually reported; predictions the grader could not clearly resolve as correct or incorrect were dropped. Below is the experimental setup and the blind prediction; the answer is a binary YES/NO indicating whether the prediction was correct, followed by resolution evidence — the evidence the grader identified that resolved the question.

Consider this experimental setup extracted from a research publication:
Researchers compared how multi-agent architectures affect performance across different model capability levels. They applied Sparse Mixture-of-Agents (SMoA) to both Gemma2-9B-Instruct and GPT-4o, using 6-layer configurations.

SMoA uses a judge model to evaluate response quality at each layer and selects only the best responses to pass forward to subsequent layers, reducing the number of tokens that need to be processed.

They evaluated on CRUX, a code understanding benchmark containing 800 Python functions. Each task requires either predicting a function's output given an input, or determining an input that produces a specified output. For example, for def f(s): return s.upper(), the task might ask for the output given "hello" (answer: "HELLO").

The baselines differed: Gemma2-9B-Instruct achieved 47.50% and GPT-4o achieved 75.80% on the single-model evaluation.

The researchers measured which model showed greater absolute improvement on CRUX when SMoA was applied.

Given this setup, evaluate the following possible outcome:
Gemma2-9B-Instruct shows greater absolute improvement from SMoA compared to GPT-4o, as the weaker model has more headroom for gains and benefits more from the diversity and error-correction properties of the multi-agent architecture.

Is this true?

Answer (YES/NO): NO